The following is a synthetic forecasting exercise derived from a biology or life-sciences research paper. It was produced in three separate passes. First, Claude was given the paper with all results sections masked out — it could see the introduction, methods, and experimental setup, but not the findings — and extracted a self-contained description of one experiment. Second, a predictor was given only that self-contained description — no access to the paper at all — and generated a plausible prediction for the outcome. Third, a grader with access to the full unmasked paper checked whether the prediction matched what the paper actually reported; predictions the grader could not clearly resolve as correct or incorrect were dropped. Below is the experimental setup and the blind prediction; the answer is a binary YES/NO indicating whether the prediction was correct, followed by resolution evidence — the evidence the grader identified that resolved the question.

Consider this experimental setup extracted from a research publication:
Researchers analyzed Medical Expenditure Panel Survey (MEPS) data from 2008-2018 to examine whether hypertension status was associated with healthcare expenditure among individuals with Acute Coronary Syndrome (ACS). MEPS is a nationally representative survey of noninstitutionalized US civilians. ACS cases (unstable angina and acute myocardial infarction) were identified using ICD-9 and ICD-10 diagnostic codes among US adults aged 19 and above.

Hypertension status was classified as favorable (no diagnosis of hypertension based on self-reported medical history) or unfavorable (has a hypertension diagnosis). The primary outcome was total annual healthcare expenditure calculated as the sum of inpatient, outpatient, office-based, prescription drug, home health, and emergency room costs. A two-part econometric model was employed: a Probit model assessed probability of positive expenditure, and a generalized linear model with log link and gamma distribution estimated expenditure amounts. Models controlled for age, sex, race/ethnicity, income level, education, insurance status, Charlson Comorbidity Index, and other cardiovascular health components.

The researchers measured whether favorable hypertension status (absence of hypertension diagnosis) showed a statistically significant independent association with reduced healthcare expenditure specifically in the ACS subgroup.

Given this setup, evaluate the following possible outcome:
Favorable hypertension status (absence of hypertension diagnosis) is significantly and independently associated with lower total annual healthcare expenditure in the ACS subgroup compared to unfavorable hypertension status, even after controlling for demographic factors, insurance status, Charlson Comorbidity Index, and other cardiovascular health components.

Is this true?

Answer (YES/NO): YES